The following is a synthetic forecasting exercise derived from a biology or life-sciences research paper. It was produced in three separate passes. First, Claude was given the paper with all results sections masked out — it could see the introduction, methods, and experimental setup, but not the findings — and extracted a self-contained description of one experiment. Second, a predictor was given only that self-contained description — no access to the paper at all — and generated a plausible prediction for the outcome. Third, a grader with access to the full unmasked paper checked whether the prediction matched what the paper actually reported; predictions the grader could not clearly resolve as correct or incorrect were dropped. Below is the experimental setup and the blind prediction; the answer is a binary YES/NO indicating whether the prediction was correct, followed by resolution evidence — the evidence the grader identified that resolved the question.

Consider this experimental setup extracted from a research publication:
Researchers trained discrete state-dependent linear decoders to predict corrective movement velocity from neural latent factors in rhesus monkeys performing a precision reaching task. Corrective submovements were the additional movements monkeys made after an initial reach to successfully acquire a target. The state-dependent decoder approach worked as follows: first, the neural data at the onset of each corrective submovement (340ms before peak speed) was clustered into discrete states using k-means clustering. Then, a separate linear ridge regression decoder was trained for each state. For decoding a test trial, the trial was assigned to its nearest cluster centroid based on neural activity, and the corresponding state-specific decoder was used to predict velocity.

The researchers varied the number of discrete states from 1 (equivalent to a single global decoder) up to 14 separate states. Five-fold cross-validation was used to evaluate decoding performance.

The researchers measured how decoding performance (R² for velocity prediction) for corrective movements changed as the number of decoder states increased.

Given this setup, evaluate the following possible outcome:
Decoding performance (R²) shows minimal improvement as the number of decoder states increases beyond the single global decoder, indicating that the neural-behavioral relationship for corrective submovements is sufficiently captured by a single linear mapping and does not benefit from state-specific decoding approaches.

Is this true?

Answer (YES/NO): NO